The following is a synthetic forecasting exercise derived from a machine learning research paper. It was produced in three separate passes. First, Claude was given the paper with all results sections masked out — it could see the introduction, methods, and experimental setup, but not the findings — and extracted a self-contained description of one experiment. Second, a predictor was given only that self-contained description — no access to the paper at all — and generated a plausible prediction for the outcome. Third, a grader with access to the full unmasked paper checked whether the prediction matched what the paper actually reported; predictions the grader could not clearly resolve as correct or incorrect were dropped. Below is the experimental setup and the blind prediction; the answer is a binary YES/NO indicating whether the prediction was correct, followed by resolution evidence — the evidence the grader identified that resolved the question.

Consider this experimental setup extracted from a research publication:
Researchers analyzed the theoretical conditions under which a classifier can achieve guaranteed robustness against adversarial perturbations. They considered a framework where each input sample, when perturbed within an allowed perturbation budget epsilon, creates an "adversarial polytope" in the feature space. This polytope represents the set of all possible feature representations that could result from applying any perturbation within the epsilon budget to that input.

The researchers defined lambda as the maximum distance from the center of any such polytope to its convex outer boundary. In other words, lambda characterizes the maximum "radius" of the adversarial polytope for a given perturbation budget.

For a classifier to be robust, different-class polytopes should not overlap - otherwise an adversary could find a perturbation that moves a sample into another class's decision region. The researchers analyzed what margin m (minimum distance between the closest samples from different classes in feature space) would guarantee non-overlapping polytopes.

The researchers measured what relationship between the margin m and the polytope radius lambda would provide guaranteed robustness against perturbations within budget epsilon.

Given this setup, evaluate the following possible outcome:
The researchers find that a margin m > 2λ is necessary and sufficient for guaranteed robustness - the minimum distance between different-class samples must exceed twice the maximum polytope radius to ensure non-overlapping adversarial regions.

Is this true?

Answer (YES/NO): NO